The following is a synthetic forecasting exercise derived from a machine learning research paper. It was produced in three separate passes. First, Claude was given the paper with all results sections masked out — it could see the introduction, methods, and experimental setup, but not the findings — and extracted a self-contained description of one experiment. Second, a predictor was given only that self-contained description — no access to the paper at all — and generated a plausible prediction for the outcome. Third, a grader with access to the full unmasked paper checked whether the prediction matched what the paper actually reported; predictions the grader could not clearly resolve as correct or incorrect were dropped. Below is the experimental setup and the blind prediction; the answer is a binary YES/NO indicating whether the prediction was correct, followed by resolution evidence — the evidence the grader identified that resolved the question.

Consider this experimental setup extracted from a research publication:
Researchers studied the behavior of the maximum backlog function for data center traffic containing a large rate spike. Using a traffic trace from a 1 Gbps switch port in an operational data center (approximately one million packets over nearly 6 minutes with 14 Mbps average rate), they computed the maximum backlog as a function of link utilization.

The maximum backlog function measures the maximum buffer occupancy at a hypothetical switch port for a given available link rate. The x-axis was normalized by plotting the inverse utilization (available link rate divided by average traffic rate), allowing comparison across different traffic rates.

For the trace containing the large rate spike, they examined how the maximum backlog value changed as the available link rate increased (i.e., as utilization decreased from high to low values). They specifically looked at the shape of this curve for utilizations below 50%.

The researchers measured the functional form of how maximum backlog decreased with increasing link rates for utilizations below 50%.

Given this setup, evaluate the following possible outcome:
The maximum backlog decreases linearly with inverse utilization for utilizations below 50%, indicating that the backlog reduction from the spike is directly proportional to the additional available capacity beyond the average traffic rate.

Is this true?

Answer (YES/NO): YES